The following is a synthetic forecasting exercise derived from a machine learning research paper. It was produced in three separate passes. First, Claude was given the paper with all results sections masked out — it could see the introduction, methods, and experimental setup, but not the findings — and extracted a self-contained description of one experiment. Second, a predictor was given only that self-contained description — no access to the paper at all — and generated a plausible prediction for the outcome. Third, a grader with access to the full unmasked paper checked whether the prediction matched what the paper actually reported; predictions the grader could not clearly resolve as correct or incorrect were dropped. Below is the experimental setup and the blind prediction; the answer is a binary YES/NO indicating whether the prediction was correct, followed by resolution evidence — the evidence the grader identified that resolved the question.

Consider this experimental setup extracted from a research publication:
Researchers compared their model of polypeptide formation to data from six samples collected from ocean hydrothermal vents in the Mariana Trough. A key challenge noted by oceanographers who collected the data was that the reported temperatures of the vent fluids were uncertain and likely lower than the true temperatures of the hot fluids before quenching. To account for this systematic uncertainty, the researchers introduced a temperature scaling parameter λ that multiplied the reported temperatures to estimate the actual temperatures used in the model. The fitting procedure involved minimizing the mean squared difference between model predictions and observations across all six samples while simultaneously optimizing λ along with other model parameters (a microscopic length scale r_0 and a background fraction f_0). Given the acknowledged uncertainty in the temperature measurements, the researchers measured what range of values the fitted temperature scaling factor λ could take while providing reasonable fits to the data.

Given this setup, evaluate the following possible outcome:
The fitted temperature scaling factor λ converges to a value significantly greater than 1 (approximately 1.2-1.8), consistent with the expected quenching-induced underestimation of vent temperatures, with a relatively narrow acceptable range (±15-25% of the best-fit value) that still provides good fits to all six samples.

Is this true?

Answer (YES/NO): NO